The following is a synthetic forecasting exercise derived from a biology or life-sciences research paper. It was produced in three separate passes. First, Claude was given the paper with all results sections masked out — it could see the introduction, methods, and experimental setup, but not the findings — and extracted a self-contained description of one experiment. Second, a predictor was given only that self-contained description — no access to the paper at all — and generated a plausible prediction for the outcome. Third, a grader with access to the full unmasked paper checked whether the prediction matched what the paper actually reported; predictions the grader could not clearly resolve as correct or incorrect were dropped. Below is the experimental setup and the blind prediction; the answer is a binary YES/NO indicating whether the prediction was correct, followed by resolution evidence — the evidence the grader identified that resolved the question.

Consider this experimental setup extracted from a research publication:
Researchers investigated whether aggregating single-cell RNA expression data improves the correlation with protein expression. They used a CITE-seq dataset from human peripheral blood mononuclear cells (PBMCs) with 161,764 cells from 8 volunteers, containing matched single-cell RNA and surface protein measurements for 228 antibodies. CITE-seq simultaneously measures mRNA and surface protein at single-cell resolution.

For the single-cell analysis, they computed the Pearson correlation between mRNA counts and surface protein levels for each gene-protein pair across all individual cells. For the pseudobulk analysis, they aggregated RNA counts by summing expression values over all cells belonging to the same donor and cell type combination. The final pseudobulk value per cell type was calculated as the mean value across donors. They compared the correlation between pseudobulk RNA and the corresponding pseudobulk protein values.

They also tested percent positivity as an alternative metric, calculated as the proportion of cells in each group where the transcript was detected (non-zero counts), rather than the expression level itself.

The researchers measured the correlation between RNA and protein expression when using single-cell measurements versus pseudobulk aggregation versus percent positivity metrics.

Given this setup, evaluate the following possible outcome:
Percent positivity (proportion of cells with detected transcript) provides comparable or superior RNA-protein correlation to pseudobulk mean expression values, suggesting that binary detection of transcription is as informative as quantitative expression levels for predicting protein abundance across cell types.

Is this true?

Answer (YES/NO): YES